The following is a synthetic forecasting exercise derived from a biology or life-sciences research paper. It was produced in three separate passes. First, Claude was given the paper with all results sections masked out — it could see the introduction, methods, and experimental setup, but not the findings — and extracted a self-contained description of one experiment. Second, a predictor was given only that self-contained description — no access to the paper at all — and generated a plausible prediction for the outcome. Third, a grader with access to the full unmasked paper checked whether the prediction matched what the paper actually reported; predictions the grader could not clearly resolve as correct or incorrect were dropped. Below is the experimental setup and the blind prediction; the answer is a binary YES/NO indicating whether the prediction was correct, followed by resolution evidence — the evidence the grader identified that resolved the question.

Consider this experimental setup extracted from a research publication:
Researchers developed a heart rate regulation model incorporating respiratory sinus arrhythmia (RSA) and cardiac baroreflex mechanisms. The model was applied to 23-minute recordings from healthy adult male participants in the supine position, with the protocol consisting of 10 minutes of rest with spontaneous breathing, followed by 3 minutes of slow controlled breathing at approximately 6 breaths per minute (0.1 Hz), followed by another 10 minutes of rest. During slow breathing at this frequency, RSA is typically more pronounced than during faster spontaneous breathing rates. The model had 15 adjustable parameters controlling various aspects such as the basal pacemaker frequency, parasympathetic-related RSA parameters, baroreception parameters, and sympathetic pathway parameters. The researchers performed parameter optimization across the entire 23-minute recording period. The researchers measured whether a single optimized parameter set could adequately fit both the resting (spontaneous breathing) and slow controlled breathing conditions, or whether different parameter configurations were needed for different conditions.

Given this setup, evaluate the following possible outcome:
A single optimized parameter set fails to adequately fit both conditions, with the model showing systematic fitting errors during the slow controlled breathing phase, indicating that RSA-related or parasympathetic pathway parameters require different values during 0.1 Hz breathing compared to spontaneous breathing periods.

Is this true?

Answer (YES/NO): NO